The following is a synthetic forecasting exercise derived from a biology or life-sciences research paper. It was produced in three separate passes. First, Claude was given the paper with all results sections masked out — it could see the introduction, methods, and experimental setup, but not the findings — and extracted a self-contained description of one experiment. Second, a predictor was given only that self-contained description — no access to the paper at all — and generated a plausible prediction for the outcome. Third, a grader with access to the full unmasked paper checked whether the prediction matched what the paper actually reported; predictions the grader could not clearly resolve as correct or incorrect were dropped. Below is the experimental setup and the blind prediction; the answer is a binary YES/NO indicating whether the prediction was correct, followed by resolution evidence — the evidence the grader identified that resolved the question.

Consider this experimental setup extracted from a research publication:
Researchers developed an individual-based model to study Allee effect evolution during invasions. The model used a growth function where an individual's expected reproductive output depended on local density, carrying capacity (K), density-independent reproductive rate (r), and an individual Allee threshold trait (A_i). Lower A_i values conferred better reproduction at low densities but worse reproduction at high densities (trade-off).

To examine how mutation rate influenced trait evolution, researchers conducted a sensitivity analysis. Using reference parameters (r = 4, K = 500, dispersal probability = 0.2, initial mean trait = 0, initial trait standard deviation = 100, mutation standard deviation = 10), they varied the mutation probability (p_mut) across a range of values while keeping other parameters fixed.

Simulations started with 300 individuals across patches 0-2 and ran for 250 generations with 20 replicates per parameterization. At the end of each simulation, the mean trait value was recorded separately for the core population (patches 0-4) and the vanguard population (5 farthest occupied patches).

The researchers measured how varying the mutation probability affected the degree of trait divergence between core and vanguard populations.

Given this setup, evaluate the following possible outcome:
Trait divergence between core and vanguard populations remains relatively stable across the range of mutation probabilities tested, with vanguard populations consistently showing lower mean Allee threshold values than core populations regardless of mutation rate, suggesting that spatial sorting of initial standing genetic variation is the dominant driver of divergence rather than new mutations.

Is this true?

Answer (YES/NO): NO